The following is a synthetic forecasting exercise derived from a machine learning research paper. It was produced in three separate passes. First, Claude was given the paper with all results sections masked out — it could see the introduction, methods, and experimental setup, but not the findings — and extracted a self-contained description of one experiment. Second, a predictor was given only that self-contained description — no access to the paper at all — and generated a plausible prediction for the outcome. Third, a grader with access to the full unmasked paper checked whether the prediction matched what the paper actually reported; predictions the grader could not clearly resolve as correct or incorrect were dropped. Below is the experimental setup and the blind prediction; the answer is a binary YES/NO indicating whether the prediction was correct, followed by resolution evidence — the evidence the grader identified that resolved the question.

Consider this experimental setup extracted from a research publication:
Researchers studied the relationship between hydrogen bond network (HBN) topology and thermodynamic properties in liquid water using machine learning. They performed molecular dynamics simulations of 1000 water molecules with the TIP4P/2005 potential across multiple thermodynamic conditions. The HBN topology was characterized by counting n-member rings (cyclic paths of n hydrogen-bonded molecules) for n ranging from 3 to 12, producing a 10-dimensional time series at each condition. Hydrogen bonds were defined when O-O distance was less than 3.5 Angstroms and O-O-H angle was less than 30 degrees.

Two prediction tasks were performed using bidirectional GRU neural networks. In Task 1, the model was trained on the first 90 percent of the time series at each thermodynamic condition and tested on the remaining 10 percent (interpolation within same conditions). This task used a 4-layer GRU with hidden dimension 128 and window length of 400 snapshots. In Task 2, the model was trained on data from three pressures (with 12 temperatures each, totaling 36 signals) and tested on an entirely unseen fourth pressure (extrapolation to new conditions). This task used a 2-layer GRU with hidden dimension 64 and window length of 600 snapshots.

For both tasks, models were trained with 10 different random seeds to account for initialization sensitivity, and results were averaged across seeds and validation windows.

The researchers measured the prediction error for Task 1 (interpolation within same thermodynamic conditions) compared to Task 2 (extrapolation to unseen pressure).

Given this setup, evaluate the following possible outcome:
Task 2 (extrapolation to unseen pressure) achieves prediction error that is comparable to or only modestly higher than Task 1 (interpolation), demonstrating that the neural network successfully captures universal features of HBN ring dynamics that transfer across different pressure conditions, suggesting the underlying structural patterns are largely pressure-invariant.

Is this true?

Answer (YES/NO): YES